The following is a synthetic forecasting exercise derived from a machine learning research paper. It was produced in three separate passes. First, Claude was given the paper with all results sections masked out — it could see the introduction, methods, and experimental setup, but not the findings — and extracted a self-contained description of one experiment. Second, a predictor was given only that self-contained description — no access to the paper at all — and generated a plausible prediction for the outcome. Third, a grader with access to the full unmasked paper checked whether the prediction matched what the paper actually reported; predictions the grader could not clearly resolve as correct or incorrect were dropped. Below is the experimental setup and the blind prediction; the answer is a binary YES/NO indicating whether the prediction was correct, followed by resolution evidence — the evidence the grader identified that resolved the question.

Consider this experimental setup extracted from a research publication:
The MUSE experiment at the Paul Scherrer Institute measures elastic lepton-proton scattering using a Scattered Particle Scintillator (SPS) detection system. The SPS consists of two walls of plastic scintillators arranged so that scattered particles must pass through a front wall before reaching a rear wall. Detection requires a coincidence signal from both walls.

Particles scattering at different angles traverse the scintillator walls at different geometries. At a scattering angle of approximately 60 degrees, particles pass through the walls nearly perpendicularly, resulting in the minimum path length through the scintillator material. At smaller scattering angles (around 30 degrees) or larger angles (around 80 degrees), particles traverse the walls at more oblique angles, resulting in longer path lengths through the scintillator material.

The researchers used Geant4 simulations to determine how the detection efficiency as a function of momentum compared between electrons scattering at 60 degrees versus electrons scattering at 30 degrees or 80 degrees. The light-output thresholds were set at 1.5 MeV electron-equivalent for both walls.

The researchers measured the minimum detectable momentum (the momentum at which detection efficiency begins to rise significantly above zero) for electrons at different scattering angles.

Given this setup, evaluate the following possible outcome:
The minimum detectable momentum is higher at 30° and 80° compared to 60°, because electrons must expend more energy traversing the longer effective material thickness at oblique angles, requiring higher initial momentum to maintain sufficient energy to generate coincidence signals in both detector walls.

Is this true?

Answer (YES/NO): YES